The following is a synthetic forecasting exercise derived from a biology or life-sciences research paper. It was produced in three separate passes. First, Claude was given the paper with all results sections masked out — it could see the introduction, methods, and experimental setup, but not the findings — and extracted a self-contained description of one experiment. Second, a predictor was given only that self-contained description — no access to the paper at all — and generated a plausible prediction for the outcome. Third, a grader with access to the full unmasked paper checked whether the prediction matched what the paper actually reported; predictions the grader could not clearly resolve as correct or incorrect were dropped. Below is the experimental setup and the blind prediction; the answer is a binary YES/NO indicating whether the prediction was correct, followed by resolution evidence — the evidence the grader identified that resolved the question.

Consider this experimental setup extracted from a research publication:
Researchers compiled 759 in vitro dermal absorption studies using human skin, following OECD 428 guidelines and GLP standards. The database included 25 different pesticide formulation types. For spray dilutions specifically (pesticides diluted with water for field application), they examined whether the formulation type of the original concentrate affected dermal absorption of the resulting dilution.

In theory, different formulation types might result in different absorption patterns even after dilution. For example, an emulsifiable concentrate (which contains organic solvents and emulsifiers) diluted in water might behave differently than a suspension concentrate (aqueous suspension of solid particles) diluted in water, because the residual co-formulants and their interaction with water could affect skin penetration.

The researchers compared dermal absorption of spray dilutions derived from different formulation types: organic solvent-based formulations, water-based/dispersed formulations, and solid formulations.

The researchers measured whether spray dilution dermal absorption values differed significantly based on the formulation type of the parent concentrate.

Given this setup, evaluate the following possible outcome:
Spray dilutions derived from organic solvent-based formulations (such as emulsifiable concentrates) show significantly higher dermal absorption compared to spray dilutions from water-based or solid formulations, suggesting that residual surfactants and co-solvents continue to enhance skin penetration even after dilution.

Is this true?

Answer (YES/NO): NO